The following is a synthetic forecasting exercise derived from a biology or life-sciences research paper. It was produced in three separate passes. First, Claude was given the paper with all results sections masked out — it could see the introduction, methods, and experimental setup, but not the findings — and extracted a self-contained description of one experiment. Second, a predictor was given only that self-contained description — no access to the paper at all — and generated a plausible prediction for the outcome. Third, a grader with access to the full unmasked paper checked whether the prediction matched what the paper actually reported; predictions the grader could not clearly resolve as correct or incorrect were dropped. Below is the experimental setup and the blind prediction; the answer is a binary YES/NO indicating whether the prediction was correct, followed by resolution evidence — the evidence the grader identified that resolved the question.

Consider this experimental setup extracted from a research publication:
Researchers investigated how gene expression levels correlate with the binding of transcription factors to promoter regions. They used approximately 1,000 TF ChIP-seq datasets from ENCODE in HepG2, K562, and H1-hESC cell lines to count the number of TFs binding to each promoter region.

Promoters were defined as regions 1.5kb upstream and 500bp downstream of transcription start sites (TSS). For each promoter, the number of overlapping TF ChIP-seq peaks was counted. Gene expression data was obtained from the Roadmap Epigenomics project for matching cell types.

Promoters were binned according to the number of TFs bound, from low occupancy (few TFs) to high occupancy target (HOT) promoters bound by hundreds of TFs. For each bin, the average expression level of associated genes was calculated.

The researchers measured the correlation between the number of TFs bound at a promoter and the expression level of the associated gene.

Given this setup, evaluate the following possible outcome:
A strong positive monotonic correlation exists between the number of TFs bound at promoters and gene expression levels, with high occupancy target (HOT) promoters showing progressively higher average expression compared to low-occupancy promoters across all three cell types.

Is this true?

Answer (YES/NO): NO